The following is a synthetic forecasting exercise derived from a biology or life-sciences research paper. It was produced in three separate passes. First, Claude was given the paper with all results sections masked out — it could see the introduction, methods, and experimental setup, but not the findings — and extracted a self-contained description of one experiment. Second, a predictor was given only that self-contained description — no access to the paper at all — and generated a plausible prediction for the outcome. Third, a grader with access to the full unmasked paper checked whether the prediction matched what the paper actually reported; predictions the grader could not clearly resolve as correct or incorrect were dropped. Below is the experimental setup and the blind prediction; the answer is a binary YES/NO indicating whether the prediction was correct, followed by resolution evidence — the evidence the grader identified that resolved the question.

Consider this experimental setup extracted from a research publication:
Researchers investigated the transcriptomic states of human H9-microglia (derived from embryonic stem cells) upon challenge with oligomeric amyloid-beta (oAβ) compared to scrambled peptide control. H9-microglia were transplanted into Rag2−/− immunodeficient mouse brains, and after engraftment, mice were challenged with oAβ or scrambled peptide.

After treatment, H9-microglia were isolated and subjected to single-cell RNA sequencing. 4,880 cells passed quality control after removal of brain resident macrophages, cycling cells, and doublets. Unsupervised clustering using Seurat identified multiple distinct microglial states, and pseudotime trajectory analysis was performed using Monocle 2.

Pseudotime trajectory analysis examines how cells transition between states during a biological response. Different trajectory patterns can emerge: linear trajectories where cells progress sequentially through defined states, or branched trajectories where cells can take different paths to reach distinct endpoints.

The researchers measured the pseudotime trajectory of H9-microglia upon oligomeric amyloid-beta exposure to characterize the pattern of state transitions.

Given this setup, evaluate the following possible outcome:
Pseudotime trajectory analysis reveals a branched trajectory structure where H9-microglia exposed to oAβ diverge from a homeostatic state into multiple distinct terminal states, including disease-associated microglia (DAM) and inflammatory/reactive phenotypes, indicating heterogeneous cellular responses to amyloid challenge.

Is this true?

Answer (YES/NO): NO